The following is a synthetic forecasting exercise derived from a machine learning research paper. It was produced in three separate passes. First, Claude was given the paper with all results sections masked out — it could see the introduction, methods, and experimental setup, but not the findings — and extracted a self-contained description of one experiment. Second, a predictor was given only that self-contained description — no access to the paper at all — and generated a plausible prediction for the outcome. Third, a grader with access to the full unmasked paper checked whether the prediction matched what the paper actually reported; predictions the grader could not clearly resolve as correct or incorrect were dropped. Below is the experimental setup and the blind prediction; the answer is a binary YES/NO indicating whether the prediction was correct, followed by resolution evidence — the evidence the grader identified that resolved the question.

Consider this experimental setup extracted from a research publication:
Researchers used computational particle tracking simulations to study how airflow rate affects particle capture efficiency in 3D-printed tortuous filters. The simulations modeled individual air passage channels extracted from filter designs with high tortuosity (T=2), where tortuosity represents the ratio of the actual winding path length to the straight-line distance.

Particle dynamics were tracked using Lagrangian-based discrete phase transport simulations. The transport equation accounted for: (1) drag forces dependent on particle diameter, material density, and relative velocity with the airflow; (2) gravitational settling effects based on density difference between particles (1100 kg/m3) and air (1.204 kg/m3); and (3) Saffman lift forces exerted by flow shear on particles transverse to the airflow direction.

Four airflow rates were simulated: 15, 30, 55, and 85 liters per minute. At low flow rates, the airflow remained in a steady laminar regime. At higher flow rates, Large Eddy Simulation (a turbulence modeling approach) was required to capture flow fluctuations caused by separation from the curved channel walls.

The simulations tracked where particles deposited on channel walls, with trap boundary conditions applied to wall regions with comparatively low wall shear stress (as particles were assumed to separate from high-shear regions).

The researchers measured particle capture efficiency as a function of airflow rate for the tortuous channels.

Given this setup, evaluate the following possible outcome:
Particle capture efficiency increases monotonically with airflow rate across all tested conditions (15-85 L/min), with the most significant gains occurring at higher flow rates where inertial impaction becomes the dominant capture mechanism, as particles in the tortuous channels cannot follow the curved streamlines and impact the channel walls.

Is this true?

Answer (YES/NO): NO